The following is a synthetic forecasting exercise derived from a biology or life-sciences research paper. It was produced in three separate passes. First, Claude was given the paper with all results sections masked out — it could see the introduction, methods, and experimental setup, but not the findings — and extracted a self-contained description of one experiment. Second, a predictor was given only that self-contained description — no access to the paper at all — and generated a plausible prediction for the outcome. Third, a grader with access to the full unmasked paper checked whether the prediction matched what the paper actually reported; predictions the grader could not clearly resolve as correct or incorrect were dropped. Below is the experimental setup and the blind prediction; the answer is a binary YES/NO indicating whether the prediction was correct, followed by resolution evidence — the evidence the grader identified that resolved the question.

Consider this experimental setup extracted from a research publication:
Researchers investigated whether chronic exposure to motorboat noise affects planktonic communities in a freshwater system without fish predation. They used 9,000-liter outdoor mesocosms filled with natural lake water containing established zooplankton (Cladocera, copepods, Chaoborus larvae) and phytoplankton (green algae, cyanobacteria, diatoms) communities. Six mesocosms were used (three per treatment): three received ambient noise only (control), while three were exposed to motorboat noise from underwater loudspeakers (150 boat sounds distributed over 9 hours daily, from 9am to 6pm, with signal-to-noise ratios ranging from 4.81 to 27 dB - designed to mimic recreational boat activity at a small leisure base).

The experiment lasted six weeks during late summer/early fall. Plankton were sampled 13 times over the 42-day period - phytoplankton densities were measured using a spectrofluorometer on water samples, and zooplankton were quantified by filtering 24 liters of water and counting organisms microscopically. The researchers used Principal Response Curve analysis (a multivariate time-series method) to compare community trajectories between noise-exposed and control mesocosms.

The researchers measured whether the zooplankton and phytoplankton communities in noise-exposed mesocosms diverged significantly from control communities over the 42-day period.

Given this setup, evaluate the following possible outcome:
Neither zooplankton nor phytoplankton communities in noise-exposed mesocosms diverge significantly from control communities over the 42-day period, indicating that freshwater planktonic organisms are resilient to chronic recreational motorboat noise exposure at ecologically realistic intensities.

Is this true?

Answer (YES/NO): NO